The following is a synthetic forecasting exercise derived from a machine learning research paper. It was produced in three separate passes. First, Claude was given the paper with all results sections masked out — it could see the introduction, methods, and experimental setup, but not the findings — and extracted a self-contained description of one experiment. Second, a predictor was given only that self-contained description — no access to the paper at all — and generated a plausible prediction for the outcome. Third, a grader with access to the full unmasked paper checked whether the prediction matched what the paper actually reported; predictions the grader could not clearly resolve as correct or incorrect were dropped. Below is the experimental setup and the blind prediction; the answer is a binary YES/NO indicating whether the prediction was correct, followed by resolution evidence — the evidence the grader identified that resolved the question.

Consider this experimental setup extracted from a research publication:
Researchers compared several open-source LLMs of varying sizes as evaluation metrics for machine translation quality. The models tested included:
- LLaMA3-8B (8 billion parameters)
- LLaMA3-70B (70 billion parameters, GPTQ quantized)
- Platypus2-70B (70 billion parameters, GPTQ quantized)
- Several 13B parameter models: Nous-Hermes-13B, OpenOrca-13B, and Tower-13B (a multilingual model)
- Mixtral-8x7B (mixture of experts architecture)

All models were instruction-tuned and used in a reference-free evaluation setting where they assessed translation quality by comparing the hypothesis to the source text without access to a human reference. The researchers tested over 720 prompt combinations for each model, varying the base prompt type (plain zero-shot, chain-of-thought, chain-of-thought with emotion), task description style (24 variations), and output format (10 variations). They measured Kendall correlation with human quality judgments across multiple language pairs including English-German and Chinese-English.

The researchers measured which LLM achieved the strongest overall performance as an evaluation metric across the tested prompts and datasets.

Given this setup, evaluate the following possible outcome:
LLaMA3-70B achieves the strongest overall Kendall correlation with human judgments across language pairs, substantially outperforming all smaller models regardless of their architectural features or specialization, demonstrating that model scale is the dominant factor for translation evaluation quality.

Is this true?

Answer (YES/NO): NO